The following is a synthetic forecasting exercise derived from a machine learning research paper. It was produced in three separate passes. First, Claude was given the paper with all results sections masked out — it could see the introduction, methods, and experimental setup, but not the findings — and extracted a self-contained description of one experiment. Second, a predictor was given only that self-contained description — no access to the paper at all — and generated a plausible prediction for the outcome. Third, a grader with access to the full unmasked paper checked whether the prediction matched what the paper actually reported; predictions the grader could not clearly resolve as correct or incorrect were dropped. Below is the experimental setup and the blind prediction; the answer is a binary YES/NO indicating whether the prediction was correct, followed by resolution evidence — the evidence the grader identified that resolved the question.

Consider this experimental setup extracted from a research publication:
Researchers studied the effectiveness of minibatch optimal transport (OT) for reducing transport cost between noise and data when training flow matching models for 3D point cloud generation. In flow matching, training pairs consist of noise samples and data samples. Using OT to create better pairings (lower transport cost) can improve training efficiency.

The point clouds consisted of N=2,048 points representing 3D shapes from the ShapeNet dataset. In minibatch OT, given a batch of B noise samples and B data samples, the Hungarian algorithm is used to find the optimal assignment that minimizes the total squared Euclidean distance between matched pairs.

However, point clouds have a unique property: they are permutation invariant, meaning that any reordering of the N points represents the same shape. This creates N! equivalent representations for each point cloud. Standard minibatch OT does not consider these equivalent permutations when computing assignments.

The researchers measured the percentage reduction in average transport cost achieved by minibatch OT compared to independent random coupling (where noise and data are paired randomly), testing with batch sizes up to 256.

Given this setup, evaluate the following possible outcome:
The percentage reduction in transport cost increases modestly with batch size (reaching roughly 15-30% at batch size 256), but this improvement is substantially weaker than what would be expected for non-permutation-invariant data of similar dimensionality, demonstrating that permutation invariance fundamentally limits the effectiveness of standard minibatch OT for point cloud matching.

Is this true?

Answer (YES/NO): NO